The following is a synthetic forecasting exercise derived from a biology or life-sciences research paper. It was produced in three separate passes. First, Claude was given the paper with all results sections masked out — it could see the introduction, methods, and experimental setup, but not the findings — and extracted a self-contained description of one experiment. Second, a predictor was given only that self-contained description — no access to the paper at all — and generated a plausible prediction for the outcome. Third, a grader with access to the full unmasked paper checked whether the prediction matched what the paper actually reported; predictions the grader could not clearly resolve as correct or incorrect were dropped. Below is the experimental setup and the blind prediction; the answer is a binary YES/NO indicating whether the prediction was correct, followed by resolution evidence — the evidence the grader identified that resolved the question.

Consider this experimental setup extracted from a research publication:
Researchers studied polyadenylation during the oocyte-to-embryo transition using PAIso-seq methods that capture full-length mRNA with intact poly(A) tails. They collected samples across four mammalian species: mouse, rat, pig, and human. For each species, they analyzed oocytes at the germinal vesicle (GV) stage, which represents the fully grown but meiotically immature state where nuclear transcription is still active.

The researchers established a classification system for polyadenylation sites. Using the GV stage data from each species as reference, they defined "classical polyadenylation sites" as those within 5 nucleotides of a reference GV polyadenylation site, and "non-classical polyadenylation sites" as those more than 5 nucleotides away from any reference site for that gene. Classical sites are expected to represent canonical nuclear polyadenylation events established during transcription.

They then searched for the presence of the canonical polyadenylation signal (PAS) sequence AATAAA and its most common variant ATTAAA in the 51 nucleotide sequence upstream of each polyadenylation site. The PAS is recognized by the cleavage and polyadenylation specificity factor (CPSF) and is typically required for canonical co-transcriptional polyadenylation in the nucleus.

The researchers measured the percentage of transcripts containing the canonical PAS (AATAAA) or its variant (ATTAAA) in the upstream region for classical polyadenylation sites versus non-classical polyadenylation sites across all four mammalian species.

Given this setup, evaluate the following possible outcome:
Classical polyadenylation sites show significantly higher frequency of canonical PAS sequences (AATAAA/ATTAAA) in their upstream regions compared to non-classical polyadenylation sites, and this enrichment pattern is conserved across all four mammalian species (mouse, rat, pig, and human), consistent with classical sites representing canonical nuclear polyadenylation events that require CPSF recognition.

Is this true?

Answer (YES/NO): YES